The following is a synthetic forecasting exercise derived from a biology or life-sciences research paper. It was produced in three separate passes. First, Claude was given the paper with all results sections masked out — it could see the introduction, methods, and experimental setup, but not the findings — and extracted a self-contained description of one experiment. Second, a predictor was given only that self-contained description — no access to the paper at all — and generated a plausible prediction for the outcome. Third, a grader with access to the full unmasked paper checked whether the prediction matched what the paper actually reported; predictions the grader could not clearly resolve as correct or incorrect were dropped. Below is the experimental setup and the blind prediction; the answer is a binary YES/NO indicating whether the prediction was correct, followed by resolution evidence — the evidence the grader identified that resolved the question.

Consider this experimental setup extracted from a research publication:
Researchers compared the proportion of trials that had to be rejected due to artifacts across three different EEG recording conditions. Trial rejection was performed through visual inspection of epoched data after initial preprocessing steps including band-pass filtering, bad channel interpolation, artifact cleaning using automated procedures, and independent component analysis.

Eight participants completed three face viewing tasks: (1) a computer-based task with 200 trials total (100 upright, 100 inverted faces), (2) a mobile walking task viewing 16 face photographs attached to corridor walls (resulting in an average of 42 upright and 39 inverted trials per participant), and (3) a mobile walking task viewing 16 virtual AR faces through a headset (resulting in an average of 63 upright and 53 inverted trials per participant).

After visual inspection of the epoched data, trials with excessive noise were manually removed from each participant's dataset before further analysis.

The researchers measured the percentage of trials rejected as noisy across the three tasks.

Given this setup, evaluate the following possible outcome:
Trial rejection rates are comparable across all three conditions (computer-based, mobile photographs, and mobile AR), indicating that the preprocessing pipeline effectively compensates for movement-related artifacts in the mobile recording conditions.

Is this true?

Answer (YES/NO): YES